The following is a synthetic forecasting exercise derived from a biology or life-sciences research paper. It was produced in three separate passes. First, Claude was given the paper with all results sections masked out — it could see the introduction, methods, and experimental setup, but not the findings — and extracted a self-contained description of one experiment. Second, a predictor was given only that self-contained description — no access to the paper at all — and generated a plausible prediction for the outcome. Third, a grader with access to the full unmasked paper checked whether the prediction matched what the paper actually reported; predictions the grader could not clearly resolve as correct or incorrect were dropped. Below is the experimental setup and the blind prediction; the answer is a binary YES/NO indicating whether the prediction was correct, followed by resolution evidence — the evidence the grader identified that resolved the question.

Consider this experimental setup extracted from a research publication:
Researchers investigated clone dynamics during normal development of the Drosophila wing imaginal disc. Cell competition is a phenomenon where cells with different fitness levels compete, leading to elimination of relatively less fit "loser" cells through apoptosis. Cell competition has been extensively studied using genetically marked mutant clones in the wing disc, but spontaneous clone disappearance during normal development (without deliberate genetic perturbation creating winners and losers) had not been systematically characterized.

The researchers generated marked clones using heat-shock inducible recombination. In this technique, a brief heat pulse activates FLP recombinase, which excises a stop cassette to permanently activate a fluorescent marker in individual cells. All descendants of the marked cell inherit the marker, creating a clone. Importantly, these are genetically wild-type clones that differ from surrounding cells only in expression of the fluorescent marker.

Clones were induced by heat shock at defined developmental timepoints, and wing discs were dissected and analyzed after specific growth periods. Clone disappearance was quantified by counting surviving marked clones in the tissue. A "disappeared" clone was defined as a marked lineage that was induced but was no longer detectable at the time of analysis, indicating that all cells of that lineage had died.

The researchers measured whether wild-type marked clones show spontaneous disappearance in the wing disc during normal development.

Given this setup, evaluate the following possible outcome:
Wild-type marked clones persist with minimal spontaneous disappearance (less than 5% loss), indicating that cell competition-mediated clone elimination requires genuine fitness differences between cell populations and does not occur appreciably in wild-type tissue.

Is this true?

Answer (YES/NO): NO